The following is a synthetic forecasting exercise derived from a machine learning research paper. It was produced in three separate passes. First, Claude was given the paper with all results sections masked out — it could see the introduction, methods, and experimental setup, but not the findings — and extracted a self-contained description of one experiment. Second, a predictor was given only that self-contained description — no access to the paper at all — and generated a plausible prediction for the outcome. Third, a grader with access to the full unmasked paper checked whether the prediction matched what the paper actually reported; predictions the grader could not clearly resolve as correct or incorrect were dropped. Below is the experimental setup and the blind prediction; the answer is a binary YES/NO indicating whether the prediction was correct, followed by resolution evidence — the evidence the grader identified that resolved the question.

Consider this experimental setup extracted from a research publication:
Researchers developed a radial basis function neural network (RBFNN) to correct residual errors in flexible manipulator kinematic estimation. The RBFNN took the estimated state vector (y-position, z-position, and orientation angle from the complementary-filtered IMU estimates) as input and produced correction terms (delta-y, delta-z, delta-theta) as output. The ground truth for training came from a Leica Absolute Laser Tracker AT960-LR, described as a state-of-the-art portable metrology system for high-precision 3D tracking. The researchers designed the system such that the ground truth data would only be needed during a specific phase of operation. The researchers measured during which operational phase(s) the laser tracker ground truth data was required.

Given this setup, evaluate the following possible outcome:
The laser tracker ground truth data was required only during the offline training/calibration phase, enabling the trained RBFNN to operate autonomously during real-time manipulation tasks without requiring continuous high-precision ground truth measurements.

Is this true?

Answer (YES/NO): YES